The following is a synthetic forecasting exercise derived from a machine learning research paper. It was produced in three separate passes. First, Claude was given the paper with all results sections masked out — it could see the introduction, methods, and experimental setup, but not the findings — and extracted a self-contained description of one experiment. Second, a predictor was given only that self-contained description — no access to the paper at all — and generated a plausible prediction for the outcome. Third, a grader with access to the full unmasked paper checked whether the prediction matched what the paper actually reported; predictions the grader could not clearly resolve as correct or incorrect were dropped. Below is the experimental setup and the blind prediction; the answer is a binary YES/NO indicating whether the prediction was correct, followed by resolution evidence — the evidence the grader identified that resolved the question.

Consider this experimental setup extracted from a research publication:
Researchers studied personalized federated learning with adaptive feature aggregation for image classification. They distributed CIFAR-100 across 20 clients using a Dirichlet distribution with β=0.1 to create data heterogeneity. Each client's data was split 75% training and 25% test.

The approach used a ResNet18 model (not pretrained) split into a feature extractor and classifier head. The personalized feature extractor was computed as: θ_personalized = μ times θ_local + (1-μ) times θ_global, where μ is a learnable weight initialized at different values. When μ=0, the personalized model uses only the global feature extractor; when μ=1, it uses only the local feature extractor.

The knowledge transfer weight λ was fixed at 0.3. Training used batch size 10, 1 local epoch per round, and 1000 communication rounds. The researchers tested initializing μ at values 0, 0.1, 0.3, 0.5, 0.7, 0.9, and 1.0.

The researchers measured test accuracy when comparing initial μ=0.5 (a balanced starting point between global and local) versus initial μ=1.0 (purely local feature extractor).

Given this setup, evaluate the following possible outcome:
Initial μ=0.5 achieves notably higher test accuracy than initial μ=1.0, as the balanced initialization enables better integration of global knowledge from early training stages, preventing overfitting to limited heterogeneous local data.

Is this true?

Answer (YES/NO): YES